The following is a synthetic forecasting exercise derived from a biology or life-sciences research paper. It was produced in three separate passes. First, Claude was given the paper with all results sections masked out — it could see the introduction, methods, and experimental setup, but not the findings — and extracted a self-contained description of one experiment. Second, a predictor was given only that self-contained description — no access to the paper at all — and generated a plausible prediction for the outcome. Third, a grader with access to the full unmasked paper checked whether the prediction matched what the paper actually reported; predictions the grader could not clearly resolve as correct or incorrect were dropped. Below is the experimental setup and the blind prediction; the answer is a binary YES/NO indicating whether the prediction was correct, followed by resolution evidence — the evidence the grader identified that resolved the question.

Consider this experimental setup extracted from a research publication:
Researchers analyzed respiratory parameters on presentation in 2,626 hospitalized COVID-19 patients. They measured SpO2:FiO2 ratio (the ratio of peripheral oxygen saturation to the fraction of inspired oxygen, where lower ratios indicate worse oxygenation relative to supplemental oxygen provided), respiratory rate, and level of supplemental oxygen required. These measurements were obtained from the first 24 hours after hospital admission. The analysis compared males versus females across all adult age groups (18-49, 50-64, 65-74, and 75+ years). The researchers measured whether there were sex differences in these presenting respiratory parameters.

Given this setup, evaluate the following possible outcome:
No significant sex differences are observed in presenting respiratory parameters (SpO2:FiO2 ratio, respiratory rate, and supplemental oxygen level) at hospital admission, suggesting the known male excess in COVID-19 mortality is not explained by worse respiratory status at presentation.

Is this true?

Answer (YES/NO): NO